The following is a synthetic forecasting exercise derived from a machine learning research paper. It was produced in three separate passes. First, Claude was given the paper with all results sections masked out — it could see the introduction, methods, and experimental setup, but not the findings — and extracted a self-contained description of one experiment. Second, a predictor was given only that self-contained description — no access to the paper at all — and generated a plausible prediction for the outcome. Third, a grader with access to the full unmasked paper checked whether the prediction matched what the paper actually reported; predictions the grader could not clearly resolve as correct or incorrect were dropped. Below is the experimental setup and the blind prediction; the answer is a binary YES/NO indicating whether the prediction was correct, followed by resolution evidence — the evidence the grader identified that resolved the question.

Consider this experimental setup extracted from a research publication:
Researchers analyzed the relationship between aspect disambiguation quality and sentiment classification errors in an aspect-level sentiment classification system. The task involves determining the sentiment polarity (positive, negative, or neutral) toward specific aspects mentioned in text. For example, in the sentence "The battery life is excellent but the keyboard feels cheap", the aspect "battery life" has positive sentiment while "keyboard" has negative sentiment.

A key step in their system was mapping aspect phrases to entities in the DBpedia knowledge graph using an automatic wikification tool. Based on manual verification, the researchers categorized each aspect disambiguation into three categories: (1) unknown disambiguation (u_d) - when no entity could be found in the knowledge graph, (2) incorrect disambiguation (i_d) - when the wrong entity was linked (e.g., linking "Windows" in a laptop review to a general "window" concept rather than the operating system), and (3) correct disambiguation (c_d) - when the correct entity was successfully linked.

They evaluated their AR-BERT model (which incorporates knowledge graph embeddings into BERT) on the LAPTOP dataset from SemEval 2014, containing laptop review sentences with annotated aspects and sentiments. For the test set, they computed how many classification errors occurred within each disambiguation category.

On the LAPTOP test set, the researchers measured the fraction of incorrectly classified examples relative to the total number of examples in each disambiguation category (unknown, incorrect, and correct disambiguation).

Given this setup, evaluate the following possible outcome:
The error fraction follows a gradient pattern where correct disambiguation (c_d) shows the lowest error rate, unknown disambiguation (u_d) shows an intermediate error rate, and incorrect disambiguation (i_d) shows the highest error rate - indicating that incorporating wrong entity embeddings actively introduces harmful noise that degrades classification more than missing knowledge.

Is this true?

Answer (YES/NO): YES